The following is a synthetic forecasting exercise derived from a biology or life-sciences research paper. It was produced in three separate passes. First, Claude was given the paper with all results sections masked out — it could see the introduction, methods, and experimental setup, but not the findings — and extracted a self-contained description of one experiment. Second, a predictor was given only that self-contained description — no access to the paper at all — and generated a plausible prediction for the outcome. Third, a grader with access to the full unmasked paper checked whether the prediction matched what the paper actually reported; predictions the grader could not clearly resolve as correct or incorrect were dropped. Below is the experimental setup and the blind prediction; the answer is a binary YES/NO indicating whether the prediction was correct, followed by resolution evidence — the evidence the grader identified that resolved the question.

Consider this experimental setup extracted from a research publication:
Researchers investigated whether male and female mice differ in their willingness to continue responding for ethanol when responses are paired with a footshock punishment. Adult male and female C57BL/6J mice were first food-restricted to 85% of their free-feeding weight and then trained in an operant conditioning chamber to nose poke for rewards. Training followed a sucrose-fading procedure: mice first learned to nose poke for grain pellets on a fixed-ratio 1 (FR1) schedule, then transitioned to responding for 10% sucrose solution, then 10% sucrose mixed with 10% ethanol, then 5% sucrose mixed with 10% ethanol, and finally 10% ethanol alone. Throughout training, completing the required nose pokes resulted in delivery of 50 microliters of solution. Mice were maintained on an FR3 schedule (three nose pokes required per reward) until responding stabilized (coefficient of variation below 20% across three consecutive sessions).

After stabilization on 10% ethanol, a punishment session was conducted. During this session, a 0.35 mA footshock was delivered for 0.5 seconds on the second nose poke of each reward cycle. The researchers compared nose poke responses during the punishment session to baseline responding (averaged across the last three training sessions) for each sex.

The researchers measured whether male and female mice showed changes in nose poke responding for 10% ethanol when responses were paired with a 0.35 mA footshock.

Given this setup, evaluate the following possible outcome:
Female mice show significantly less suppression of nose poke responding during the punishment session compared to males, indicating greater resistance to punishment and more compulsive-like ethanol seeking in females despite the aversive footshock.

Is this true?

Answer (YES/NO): NO